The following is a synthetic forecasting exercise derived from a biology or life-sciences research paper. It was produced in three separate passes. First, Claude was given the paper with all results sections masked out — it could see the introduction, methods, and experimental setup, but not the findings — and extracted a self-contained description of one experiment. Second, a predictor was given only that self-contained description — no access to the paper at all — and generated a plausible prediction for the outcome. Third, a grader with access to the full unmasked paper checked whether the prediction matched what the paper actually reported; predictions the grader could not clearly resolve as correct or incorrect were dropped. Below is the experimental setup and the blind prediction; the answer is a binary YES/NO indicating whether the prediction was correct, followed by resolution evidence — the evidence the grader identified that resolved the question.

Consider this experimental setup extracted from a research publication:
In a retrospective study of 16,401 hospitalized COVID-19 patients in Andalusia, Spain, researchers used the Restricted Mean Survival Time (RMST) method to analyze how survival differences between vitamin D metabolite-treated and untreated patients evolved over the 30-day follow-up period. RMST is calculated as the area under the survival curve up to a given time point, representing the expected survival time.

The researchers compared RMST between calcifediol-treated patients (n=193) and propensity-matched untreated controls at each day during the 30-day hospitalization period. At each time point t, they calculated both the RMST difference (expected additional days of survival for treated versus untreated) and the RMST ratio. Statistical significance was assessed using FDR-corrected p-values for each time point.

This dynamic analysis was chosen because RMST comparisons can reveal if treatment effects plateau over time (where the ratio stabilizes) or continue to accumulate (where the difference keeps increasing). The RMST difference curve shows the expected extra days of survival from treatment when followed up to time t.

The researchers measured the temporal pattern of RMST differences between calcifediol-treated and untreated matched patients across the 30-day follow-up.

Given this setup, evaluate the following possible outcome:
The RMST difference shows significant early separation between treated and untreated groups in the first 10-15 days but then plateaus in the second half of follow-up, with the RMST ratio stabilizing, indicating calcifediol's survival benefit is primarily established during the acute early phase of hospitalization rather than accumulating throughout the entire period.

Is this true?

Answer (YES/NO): NO